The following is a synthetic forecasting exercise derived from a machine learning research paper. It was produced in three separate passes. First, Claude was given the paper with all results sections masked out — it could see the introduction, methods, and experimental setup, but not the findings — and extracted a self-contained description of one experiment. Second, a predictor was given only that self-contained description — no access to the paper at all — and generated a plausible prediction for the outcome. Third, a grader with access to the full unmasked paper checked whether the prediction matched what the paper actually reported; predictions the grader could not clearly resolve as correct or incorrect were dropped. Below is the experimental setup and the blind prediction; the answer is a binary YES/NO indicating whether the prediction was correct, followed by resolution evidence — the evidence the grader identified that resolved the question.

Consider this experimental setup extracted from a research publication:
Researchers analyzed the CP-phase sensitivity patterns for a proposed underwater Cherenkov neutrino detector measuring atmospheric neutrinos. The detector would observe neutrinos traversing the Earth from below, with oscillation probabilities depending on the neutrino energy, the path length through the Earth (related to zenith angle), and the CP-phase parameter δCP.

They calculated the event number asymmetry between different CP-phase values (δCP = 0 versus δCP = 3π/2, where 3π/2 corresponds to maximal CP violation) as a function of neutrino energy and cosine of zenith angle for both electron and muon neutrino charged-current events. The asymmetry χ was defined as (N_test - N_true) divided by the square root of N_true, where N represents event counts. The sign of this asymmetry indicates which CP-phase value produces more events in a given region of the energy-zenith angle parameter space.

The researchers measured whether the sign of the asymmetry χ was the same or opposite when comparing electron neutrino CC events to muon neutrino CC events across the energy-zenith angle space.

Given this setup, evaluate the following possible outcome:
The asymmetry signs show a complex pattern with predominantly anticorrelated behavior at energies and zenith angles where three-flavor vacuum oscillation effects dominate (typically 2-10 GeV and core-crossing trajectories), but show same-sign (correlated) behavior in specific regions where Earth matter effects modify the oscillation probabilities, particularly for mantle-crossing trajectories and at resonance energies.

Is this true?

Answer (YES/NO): NO